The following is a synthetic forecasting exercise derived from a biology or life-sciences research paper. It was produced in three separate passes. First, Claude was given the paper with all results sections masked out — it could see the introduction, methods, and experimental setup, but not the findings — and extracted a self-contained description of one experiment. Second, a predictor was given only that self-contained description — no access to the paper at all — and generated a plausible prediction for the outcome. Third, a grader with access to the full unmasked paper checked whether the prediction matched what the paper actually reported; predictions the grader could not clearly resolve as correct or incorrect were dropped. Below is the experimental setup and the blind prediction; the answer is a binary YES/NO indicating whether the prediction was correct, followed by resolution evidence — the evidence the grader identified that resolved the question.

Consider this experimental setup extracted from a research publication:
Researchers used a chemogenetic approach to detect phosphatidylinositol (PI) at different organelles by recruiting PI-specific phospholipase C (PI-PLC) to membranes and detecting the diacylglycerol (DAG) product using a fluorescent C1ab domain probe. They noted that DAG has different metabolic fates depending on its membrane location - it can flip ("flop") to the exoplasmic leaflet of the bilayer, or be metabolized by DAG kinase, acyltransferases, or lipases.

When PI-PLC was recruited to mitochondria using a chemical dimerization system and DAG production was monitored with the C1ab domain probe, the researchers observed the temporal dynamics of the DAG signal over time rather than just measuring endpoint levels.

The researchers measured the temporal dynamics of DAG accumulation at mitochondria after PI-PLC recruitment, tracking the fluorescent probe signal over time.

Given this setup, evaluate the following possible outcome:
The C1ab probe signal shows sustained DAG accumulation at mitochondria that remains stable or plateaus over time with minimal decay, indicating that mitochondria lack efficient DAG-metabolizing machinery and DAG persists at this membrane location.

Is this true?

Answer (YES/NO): NO